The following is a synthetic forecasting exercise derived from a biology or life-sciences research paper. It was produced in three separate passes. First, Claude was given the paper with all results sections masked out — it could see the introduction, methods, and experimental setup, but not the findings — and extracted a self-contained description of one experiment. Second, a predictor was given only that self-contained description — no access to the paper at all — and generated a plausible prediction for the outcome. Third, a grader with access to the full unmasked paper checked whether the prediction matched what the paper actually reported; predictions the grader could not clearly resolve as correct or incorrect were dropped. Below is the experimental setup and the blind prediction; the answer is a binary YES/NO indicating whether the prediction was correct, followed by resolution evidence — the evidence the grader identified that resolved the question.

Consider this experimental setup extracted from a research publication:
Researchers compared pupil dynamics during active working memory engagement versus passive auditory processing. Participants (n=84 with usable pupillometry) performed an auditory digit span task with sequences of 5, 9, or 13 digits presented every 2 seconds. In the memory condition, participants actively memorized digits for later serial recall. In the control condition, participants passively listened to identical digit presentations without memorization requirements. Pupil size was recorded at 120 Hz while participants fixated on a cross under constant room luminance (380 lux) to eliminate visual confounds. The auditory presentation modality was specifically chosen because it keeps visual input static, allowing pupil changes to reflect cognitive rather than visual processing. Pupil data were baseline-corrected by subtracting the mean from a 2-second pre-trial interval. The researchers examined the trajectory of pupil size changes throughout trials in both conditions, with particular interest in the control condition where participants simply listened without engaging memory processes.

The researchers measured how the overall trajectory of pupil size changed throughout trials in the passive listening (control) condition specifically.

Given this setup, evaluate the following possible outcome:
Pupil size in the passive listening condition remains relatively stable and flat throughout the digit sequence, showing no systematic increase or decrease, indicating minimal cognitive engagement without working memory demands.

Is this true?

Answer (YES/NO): NO